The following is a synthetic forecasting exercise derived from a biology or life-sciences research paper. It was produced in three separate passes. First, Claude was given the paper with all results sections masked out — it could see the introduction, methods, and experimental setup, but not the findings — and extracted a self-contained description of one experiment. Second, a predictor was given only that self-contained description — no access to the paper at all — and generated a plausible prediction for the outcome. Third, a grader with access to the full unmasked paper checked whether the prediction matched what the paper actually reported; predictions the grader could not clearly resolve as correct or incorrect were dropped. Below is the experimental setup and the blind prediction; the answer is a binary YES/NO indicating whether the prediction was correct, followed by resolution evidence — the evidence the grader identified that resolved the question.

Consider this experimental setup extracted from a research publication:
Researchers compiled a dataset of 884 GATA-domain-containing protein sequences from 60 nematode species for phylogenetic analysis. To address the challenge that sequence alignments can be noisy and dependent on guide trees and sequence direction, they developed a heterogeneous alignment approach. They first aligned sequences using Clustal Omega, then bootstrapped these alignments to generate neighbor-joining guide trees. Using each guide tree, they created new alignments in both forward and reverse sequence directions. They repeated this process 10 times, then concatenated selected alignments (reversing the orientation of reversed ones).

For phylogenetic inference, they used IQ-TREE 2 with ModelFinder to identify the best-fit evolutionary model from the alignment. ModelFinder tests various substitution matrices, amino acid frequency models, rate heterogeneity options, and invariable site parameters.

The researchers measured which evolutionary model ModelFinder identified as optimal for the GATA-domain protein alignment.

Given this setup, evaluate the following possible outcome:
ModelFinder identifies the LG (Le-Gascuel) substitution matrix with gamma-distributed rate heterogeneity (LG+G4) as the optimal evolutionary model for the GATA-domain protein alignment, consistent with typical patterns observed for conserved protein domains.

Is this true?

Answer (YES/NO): NO